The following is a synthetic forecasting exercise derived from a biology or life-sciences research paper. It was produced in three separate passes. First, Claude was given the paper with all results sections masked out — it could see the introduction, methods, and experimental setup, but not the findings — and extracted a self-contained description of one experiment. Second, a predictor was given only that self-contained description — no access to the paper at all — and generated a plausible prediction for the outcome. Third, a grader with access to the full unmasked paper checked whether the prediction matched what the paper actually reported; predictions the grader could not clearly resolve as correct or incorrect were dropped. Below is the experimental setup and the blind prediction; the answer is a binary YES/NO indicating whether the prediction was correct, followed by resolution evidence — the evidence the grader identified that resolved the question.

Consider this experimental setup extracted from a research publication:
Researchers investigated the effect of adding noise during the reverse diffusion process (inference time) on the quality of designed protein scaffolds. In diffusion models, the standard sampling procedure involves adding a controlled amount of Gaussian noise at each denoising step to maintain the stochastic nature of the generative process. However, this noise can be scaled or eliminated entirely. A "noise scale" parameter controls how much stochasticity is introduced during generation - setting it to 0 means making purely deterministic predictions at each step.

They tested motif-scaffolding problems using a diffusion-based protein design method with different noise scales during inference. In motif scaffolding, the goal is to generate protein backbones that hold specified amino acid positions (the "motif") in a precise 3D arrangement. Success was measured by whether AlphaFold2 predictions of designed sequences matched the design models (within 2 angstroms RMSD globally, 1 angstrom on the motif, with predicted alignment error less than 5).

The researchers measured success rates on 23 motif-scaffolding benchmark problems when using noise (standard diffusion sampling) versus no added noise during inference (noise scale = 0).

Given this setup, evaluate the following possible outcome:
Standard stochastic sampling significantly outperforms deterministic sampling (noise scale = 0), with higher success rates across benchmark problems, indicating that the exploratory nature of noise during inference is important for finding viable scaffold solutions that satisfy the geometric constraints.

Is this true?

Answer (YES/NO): NO